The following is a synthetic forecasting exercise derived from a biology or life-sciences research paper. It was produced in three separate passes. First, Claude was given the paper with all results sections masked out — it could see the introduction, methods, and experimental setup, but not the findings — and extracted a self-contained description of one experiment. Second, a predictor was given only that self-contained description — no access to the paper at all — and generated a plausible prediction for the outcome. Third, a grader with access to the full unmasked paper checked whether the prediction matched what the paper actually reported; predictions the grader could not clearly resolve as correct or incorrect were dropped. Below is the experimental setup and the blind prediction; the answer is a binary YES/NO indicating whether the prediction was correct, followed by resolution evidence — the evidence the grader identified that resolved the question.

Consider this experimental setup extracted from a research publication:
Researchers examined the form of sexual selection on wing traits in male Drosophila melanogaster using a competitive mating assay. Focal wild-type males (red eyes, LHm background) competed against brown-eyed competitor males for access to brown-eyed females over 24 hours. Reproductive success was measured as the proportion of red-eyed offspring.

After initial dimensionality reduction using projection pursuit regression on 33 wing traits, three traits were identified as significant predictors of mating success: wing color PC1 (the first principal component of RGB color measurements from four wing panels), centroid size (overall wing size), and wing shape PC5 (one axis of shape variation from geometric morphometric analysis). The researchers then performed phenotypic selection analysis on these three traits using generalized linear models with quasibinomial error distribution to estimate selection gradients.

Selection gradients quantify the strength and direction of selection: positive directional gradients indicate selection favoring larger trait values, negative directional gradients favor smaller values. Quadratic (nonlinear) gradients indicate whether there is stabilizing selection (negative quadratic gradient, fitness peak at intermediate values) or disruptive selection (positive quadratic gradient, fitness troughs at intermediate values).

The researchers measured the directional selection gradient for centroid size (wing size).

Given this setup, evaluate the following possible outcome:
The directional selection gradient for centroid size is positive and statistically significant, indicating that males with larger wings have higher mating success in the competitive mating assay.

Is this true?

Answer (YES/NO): YES